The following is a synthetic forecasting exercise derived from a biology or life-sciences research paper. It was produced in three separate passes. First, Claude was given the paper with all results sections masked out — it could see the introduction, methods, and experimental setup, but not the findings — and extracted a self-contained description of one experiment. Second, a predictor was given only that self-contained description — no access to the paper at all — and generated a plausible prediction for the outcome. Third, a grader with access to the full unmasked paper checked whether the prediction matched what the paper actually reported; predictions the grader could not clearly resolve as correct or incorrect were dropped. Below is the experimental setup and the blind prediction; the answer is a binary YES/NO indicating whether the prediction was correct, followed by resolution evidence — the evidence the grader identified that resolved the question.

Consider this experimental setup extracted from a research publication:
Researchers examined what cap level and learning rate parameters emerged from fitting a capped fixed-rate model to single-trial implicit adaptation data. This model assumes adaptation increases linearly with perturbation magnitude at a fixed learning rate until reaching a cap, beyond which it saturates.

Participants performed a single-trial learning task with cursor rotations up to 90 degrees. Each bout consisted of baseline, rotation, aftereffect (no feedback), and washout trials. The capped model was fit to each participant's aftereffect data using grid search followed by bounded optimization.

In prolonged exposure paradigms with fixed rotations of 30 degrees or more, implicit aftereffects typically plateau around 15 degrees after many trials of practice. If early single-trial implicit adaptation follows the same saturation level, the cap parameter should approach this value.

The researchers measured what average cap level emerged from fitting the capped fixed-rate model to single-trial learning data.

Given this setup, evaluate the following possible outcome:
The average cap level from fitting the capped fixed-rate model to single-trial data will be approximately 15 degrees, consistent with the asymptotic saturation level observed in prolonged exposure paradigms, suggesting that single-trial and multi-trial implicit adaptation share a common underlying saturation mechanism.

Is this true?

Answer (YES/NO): NO